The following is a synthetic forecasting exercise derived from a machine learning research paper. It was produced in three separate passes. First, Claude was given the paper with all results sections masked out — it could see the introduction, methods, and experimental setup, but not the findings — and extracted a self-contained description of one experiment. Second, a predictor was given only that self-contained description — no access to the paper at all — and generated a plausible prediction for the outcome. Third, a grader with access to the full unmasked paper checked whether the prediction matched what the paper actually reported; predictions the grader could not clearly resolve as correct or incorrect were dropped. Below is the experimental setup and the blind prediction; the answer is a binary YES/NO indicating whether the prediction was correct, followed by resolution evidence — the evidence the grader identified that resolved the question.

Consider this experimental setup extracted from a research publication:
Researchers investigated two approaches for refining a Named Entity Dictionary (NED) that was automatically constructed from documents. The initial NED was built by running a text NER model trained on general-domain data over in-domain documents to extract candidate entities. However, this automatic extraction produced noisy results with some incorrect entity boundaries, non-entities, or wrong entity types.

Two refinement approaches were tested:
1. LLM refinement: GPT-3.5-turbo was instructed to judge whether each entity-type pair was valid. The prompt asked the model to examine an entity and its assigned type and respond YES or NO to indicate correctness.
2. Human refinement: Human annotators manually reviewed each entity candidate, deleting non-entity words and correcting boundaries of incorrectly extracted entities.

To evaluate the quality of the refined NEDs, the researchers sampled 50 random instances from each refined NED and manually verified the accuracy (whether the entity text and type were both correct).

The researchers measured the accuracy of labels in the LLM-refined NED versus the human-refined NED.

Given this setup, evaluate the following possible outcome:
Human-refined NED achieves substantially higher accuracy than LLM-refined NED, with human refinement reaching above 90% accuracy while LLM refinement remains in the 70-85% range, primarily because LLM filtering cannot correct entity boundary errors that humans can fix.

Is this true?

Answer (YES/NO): NO